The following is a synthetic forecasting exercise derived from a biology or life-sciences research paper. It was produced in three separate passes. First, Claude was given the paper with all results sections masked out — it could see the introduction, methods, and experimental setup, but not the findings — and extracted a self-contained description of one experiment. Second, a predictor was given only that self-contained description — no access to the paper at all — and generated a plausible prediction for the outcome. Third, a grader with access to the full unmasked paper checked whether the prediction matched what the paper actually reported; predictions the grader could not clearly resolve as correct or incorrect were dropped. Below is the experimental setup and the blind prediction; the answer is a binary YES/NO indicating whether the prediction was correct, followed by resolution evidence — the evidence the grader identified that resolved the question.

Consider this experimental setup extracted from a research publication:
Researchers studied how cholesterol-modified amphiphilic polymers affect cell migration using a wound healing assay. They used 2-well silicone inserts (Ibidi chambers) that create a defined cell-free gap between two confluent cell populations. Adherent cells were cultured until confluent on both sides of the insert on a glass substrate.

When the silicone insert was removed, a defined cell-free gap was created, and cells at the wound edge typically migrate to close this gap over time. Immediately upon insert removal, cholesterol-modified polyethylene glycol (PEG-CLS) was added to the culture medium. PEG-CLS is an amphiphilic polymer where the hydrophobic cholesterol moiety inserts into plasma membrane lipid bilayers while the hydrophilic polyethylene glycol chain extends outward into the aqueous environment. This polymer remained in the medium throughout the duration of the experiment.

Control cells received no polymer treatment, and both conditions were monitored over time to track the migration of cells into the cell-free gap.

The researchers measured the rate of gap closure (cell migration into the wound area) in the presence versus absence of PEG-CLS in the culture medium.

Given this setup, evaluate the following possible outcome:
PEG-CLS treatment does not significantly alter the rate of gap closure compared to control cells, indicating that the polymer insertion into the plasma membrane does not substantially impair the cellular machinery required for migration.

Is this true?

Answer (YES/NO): NO